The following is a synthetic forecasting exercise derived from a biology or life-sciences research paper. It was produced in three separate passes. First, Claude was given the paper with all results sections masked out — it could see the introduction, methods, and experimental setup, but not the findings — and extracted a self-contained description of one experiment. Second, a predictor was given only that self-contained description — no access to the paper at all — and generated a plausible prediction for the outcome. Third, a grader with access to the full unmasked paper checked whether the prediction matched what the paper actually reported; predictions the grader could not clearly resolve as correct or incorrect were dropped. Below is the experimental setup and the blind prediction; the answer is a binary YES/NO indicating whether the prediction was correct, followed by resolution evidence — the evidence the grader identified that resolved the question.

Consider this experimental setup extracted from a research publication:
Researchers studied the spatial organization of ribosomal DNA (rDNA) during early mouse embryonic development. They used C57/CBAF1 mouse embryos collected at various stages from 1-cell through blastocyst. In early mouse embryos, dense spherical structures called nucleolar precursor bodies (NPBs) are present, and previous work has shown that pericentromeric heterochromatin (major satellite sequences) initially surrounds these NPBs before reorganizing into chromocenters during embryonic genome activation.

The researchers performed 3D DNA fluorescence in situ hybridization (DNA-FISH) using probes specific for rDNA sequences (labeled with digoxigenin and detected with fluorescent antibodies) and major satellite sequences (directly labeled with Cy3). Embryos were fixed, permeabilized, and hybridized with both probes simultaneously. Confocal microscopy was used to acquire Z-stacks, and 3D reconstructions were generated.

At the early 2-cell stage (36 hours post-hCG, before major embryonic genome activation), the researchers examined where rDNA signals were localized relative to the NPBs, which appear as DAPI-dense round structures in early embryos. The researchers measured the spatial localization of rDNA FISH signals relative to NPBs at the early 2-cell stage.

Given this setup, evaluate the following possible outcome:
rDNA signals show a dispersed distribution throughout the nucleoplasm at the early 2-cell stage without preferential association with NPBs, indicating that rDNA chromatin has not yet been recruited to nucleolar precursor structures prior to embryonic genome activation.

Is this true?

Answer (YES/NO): NO